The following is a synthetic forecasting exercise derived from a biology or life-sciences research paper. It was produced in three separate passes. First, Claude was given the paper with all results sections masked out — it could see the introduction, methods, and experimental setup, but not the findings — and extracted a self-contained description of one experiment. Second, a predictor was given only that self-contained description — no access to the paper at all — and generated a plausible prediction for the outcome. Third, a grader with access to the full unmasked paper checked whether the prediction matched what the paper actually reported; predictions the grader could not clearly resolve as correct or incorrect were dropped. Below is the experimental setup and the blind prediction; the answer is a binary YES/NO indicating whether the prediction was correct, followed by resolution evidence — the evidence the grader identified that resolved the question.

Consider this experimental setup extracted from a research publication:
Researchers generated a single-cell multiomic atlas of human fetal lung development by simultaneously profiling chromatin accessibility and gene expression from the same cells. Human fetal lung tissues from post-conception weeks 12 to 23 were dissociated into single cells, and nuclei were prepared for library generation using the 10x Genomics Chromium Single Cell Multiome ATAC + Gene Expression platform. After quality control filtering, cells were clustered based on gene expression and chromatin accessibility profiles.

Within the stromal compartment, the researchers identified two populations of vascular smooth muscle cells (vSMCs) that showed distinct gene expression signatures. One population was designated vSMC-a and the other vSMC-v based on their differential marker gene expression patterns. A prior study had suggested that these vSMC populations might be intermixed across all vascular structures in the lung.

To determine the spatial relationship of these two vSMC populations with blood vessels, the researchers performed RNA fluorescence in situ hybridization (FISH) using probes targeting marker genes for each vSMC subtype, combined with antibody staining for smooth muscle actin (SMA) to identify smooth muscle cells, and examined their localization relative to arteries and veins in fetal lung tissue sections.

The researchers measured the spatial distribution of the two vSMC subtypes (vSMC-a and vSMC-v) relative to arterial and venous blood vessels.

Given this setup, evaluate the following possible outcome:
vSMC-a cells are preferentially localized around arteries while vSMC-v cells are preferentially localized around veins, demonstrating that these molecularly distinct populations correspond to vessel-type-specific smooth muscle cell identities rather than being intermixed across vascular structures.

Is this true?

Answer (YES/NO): YES